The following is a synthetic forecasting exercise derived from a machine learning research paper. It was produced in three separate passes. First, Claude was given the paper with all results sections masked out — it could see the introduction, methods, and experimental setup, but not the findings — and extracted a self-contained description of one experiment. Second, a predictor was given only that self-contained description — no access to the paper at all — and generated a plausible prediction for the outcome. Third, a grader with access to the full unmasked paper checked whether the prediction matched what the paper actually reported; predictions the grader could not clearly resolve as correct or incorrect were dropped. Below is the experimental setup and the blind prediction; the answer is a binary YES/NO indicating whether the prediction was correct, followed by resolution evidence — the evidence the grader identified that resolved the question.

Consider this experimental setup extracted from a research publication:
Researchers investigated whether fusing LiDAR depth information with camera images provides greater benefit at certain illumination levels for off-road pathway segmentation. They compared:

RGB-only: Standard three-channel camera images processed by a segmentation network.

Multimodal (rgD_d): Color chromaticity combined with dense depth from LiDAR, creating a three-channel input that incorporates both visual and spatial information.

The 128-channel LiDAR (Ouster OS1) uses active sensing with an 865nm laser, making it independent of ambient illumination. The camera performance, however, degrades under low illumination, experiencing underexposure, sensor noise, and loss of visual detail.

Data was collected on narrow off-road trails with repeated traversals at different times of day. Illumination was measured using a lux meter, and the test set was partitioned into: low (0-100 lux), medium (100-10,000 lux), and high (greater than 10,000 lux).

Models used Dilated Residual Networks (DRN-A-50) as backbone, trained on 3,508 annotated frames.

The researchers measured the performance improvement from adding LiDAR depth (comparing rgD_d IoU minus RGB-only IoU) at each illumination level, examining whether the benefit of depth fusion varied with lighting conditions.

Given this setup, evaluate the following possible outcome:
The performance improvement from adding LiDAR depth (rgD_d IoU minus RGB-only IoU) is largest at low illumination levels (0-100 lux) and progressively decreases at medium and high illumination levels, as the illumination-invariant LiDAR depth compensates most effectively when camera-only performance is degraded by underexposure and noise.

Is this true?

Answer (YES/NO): NO